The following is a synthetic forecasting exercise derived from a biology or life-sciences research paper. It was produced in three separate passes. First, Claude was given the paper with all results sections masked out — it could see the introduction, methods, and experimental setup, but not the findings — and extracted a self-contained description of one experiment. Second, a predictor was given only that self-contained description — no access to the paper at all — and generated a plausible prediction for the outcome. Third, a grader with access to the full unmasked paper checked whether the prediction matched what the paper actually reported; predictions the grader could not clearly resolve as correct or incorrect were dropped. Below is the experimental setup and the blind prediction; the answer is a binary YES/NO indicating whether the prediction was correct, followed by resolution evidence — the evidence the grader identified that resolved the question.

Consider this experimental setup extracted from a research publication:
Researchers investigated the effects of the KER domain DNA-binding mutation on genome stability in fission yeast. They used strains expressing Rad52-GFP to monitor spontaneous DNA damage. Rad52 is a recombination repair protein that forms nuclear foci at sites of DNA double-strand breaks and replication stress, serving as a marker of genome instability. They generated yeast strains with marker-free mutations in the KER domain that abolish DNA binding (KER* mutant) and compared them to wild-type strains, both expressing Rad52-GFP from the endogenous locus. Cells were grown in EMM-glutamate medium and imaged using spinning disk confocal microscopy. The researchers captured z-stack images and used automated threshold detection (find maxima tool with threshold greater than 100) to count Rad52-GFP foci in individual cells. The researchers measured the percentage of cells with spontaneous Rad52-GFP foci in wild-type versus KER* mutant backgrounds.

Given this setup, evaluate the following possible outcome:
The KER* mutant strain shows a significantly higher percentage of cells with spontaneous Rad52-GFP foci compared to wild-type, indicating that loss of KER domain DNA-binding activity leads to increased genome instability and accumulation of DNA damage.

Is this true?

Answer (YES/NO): YES